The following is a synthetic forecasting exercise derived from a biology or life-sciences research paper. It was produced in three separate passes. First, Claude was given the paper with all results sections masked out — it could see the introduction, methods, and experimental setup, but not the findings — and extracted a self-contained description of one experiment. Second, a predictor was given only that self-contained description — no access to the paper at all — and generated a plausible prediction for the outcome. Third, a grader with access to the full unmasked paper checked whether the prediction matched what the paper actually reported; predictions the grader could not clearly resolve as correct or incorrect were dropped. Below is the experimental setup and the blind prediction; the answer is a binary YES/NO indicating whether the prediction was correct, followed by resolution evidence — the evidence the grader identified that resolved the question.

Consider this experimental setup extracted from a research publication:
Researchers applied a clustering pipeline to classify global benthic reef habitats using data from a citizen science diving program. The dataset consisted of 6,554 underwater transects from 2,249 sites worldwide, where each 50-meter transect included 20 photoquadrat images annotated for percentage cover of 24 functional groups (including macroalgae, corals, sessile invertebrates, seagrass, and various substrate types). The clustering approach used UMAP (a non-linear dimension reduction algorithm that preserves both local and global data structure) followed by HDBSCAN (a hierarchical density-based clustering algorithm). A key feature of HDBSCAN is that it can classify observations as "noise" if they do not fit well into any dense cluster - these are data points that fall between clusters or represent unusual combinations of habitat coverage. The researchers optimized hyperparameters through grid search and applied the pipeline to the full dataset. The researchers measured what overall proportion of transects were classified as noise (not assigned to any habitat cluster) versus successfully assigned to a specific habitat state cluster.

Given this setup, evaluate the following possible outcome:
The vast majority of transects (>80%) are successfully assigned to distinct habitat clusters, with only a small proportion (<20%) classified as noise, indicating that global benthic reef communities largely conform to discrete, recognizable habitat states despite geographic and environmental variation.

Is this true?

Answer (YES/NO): NO